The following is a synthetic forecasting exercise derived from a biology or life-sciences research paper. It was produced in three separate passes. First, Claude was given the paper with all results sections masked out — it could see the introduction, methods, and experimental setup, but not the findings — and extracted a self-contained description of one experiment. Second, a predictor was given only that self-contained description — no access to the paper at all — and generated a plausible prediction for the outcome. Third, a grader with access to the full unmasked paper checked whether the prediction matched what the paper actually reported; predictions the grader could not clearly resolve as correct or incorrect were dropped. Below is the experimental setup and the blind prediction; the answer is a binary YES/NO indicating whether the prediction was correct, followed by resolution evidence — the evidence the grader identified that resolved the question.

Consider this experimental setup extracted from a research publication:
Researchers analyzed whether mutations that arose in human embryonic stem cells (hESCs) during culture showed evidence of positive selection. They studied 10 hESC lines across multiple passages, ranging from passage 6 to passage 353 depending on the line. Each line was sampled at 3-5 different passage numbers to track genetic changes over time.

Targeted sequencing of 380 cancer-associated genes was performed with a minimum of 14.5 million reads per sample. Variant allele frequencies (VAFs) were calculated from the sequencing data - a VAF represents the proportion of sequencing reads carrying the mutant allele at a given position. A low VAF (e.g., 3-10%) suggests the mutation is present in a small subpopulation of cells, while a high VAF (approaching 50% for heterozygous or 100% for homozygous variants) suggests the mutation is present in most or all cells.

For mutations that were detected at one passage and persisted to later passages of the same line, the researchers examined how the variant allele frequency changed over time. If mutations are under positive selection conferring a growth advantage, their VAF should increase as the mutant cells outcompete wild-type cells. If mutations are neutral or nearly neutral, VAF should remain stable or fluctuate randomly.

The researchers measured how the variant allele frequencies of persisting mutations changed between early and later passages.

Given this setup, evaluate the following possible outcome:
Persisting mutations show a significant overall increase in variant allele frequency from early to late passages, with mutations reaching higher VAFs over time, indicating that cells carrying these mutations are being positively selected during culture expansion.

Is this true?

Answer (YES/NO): NO